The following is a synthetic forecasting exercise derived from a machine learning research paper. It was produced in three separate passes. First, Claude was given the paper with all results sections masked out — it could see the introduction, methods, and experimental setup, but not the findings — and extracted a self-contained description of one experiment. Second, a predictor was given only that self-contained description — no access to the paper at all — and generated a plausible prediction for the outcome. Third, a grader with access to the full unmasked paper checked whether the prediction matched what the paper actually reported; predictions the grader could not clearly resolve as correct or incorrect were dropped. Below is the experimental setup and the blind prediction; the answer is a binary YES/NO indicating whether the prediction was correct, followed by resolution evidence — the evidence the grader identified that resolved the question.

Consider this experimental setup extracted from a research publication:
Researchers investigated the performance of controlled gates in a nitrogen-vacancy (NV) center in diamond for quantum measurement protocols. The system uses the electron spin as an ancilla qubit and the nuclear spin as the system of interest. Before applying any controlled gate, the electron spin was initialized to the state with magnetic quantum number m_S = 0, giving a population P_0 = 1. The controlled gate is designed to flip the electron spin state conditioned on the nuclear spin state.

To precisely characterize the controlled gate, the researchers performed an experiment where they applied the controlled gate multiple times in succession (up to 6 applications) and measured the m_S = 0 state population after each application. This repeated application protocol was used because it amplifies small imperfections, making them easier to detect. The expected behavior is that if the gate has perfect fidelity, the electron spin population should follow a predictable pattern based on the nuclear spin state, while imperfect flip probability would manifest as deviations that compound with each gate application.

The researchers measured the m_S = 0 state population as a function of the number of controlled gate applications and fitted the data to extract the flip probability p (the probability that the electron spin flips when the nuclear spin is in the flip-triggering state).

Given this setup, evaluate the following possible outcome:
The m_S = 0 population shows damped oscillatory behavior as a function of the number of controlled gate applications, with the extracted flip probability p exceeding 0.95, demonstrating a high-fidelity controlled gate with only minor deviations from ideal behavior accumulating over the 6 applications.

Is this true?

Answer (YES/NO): NO